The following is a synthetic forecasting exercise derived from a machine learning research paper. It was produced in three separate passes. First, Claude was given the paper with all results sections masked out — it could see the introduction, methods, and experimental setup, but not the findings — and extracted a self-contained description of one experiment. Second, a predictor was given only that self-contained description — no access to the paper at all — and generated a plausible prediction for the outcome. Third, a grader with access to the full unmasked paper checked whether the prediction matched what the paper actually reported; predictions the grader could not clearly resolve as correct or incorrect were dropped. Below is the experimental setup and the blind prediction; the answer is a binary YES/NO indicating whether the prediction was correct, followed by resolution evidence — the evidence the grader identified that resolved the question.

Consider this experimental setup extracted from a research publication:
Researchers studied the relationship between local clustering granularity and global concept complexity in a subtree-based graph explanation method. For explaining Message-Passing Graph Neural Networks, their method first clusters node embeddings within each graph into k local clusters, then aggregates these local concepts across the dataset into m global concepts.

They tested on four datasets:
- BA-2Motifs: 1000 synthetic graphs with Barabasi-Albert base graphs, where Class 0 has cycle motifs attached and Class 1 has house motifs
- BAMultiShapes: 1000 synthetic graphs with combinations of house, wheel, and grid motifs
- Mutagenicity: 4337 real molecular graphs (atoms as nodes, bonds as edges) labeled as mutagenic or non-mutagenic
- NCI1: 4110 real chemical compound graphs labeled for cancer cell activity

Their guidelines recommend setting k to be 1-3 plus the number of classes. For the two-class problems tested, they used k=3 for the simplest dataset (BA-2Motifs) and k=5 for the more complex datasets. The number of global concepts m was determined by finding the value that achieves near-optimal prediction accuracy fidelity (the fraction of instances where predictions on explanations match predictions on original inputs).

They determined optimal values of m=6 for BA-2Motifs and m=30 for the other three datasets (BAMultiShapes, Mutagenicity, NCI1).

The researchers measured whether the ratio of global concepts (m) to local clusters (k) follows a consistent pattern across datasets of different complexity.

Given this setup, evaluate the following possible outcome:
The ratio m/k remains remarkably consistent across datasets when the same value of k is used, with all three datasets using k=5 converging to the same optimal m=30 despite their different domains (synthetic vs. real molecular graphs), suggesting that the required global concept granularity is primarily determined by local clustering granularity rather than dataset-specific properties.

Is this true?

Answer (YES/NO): NO